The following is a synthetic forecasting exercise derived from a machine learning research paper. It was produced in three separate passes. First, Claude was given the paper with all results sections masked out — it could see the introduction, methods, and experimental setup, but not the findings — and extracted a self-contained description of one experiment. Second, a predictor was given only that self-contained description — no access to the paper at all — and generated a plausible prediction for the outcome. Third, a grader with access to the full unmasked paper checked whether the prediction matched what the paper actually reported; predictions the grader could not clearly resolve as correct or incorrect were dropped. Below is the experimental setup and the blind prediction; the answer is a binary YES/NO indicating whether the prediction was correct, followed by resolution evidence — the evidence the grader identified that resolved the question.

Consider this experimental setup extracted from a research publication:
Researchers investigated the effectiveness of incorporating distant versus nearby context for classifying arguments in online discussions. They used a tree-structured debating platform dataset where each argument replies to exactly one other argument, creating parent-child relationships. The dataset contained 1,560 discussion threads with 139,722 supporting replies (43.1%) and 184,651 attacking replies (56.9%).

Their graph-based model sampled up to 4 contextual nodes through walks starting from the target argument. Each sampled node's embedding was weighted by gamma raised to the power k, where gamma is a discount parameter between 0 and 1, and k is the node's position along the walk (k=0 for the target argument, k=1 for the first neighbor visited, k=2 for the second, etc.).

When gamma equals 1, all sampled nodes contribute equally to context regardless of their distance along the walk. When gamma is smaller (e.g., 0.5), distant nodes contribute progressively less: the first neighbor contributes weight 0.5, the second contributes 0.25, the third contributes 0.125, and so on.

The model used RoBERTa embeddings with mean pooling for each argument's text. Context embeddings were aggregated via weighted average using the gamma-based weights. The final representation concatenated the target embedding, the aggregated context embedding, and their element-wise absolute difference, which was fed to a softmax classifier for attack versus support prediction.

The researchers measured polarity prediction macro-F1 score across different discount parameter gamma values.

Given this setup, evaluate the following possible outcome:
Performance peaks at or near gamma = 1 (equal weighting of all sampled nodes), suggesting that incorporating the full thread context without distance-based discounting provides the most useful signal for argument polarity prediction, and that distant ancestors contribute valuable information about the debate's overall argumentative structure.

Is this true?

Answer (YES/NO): NO